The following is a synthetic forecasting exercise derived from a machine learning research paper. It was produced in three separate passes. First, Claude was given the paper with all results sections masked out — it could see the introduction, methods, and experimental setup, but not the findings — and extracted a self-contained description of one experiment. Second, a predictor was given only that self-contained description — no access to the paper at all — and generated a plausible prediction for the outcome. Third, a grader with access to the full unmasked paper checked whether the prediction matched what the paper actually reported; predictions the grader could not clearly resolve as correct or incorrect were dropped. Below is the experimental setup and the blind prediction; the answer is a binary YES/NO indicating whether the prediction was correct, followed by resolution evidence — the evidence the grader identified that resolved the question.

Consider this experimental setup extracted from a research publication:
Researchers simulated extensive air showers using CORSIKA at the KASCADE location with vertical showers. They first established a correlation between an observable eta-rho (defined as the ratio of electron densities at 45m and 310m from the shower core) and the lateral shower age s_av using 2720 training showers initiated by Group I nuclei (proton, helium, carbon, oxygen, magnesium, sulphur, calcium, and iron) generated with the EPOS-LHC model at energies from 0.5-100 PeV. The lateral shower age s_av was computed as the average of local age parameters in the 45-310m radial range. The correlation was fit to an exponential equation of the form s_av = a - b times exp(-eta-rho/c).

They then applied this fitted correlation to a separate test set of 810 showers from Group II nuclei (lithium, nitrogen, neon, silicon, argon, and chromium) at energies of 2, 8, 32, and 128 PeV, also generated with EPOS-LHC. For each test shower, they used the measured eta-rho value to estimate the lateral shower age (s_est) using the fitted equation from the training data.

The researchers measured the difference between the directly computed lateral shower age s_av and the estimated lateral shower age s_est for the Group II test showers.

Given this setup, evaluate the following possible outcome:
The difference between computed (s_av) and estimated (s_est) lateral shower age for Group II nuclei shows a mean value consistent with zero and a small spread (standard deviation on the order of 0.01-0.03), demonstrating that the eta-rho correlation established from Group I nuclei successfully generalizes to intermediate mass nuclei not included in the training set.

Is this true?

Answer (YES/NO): NO